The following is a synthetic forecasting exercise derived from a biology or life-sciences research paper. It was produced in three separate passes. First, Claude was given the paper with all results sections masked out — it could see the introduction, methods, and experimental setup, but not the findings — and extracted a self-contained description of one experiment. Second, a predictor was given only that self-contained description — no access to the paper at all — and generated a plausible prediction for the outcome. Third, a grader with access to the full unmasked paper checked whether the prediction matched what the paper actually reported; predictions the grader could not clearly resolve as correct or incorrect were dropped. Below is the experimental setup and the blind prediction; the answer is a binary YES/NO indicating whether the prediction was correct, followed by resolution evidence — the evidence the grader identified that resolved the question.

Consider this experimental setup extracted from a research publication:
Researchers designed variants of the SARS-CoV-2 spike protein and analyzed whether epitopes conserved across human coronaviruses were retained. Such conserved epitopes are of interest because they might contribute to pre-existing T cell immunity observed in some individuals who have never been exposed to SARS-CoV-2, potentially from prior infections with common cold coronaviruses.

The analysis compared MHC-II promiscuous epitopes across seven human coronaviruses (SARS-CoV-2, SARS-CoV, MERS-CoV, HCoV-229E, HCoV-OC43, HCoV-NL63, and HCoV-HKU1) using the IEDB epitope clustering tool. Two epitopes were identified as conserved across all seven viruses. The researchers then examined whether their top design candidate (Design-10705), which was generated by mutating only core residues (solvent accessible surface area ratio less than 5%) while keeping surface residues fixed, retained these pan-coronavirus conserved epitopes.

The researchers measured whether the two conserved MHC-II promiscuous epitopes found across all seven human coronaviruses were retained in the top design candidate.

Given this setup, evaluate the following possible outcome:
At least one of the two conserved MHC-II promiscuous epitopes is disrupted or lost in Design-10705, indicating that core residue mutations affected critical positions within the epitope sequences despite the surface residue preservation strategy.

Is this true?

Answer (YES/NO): NO